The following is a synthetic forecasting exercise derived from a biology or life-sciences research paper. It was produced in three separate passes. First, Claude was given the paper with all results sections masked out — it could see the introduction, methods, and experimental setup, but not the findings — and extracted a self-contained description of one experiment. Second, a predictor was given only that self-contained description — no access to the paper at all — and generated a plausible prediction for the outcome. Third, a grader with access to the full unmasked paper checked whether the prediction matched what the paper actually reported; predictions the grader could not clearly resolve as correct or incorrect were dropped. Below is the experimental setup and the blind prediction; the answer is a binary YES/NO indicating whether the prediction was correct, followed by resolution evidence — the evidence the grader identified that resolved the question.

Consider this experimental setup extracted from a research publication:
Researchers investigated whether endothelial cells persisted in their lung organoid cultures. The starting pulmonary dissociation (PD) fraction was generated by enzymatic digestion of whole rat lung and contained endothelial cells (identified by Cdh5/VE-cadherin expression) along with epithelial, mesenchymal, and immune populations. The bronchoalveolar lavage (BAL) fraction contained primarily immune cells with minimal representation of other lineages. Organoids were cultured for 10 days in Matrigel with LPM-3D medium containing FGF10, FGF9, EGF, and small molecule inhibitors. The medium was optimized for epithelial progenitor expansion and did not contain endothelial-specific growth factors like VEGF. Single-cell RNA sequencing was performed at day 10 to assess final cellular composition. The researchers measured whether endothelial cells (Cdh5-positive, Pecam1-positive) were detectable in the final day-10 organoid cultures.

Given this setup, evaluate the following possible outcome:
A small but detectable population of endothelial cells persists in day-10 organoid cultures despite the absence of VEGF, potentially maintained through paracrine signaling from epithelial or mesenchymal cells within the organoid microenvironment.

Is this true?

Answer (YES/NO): NO